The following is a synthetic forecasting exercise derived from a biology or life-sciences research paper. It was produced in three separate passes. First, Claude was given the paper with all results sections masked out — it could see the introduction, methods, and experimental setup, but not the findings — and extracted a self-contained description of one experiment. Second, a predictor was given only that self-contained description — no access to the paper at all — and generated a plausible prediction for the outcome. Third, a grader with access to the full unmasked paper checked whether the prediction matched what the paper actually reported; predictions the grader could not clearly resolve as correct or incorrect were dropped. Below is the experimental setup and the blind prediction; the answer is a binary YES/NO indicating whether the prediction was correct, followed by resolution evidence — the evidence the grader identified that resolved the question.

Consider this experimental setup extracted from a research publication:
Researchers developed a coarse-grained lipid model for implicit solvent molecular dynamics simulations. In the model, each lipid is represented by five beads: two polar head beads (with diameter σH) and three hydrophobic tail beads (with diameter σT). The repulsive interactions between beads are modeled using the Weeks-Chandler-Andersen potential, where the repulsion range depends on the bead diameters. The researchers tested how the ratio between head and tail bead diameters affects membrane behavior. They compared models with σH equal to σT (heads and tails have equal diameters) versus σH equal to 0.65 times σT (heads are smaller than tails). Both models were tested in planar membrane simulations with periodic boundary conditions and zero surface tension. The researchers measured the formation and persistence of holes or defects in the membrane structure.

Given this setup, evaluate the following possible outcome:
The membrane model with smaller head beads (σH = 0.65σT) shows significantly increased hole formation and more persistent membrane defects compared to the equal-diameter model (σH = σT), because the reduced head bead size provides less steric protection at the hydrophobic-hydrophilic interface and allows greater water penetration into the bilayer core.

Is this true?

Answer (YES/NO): NO